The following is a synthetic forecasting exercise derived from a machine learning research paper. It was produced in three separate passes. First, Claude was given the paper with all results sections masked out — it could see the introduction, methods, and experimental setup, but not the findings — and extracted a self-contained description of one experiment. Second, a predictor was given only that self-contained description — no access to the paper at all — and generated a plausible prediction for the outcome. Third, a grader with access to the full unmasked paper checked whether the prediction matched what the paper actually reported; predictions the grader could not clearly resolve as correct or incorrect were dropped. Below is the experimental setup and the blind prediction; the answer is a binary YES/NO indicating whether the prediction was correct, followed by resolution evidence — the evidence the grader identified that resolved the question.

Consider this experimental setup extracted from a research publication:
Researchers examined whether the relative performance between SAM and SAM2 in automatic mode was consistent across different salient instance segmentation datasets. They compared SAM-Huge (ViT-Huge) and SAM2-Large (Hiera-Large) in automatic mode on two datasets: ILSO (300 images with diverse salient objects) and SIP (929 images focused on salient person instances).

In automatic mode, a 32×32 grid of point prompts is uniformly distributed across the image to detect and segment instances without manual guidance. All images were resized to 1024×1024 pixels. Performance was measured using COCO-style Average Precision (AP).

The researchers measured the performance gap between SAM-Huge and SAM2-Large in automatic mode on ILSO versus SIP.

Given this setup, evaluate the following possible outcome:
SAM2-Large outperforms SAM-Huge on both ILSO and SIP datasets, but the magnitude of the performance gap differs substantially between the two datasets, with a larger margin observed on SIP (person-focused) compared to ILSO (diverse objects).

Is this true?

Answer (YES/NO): NO